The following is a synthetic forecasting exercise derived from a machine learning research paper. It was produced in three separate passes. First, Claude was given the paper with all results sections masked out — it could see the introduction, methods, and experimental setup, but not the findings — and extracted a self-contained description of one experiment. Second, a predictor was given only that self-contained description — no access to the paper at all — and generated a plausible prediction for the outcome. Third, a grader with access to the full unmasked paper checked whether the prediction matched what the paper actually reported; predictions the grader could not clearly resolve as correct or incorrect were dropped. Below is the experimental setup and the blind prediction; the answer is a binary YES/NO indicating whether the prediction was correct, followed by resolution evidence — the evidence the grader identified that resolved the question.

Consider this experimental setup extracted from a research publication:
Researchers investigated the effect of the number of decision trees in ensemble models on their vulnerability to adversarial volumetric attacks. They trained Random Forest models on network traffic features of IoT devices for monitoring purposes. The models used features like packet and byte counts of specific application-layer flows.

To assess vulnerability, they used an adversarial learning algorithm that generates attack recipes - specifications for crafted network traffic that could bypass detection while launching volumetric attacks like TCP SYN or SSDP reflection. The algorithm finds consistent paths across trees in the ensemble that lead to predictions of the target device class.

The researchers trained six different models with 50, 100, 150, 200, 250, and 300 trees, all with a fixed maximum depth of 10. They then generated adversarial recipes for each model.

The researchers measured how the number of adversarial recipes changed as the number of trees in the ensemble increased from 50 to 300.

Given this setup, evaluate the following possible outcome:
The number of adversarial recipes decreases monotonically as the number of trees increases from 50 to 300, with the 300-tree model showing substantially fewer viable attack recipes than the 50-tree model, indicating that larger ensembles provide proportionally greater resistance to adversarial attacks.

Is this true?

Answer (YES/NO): NO